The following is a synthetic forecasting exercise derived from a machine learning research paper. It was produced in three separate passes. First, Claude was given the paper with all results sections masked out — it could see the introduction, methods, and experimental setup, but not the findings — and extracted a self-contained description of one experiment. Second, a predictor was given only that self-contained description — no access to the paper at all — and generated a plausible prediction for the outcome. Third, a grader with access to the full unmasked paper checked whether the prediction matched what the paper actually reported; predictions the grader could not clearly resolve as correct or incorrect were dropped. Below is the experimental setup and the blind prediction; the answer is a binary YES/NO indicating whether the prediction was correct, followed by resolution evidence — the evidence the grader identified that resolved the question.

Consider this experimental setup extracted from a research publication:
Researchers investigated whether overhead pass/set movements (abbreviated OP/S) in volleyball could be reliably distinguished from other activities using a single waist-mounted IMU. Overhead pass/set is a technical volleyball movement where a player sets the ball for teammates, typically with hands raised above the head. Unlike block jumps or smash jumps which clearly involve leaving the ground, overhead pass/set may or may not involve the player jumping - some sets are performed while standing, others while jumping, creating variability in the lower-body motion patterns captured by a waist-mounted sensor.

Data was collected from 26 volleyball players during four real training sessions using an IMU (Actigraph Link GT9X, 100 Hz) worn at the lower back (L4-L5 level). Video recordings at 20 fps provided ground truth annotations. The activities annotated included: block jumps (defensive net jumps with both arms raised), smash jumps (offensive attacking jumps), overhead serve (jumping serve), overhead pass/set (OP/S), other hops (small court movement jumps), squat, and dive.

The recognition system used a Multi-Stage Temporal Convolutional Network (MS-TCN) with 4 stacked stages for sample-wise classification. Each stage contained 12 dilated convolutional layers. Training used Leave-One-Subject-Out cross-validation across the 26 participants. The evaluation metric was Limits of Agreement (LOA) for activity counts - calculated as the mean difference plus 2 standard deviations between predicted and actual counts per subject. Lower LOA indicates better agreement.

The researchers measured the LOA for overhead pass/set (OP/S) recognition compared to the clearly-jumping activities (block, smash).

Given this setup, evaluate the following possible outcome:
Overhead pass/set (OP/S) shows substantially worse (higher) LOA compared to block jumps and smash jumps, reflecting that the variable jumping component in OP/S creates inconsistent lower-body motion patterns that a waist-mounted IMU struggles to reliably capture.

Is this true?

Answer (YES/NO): YES